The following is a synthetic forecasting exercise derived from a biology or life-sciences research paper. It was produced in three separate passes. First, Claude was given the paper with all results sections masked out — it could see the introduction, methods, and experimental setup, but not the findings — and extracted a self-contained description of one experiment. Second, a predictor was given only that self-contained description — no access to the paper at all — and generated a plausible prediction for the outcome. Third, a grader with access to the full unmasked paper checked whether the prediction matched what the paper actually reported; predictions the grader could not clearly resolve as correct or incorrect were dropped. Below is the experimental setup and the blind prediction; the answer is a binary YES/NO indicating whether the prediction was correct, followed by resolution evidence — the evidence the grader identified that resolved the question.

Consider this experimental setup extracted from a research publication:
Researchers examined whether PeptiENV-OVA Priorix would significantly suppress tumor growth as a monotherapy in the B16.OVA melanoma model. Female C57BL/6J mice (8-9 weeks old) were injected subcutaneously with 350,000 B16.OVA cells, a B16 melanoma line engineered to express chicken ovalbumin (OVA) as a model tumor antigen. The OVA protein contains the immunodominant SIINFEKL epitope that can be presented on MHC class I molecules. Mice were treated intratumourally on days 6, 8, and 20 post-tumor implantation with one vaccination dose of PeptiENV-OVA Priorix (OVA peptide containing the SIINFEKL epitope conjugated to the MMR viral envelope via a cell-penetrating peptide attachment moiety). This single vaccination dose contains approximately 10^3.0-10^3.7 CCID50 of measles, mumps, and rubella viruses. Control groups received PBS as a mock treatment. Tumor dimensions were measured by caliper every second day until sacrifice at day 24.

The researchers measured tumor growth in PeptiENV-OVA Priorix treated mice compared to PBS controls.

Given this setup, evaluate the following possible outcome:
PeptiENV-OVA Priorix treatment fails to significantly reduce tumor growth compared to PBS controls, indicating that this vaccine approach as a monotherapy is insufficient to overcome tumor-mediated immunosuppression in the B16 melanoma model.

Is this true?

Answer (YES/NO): YES